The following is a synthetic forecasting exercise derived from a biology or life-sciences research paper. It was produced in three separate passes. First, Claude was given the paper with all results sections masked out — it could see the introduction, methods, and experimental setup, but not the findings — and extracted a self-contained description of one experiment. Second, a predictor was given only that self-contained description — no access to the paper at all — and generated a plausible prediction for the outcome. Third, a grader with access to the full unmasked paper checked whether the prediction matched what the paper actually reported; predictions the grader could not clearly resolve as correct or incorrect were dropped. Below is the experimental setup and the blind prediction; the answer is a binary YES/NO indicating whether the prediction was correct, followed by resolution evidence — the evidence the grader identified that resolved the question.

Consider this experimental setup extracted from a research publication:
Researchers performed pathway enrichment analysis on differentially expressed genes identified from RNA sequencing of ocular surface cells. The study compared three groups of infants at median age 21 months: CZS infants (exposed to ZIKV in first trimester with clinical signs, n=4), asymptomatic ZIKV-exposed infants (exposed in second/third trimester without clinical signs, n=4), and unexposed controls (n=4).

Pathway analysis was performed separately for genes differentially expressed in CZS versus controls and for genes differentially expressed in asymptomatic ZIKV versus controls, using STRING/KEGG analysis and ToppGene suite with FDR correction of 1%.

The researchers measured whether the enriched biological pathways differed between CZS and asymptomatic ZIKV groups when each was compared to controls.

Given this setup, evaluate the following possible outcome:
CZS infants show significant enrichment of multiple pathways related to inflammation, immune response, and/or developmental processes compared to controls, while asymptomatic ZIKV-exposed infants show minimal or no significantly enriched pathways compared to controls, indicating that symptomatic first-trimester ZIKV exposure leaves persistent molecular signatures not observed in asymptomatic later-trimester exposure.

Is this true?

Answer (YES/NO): NO